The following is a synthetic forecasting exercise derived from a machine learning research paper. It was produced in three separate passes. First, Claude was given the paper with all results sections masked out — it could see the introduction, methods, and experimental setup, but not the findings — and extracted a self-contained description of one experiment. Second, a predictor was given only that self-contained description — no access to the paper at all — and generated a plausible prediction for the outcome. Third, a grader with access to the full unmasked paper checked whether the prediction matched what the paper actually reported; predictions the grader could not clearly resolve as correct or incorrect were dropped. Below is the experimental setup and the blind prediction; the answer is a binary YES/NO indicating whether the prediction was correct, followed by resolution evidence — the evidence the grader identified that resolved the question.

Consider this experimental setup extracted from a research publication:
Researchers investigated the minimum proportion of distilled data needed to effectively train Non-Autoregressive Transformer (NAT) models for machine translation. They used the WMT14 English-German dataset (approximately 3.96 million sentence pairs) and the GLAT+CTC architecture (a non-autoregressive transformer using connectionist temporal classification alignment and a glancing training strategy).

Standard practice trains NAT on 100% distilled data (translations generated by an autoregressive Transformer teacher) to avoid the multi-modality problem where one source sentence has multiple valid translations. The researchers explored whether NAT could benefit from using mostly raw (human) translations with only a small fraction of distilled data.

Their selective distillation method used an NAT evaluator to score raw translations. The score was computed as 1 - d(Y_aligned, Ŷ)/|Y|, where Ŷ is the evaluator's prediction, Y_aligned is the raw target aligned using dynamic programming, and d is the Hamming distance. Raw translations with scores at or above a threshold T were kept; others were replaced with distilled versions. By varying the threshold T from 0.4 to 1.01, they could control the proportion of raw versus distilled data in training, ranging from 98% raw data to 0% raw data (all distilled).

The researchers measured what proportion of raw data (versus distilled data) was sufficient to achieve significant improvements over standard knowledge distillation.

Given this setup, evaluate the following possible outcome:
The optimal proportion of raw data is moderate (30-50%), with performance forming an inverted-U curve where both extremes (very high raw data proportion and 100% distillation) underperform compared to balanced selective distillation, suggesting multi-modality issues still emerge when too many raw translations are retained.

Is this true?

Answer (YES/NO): NO